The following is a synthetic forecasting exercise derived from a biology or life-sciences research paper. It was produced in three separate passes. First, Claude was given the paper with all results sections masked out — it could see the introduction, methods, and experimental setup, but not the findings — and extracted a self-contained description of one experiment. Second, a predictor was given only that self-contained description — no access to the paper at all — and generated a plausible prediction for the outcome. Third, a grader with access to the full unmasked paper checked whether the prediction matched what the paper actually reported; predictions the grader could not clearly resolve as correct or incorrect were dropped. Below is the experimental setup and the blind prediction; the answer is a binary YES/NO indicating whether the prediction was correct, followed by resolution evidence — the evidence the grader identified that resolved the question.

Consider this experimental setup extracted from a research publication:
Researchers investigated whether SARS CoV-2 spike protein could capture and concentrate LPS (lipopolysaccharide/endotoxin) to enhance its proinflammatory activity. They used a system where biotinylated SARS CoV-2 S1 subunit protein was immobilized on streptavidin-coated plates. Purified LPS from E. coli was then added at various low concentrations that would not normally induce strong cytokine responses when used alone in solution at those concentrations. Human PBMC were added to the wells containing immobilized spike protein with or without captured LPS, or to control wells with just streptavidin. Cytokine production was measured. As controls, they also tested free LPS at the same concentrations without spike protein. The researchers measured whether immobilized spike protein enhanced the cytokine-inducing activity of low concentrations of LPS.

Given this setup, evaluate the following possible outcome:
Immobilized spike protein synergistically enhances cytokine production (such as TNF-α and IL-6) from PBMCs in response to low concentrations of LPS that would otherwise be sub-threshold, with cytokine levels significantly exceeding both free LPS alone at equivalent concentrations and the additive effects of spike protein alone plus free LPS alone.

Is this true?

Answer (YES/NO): NO